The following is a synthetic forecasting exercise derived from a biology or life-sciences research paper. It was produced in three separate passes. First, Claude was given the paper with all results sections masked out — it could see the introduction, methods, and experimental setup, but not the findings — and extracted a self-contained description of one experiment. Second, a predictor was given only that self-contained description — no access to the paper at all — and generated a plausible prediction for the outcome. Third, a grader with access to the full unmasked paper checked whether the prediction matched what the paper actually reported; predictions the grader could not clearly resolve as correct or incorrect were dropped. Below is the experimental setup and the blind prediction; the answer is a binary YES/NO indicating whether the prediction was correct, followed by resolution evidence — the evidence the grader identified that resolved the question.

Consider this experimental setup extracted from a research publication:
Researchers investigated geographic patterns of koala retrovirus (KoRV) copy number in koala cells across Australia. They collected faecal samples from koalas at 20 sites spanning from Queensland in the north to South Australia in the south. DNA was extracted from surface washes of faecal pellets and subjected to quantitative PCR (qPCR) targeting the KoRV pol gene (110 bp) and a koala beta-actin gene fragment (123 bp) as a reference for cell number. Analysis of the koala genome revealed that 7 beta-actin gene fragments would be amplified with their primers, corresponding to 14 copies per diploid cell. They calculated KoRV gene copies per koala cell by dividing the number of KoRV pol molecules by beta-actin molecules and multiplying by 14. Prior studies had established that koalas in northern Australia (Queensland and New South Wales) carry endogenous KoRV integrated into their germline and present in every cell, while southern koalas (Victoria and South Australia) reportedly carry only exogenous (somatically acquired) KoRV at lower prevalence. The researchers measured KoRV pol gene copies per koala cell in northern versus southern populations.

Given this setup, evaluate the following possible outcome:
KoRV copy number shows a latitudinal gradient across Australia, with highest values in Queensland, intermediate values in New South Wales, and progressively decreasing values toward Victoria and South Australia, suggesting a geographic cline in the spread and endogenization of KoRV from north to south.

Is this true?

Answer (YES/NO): NO